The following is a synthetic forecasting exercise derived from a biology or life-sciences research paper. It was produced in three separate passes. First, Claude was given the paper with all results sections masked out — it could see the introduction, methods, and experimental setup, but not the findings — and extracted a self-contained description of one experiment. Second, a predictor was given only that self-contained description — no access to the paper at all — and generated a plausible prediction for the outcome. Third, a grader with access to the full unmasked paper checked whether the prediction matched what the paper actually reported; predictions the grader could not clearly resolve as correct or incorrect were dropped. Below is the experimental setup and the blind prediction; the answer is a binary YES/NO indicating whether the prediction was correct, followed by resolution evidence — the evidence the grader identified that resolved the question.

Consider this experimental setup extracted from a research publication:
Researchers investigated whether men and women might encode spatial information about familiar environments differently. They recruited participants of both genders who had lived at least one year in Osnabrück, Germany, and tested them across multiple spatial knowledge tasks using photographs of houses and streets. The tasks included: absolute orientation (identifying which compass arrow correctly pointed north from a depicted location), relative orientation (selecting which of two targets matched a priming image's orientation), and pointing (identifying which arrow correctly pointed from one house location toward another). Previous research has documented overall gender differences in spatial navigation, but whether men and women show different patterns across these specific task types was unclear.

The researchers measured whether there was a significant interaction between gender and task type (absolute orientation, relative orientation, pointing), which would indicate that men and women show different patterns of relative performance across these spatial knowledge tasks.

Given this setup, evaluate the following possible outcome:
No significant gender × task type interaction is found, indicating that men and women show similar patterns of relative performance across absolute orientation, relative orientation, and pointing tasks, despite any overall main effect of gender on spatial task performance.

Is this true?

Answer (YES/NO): YES